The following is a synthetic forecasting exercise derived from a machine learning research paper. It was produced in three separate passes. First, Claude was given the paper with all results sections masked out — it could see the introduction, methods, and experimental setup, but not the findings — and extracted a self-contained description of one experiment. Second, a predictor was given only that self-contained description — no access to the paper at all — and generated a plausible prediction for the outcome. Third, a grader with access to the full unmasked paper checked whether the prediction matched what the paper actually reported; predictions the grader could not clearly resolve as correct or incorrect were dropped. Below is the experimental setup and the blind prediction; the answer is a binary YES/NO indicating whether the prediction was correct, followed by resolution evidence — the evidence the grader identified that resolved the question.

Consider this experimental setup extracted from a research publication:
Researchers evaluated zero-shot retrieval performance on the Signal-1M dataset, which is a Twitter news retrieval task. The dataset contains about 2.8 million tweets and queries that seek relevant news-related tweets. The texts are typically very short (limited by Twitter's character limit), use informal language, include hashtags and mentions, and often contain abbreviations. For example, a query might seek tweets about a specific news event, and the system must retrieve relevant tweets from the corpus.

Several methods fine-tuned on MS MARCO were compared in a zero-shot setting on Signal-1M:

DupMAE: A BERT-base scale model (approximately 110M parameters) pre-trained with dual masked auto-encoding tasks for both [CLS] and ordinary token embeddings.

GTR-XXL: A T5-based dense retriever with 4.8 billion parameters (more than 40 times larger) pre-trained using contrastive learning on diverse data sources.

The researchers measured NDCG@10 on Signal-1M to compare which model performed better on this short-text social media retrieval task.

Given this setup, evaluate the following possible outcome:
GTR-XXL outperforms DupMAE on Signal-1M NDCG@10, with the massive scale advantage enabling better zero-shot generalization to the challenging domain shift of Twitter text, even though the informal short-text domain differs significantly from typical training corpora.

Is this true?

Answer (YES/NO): YES